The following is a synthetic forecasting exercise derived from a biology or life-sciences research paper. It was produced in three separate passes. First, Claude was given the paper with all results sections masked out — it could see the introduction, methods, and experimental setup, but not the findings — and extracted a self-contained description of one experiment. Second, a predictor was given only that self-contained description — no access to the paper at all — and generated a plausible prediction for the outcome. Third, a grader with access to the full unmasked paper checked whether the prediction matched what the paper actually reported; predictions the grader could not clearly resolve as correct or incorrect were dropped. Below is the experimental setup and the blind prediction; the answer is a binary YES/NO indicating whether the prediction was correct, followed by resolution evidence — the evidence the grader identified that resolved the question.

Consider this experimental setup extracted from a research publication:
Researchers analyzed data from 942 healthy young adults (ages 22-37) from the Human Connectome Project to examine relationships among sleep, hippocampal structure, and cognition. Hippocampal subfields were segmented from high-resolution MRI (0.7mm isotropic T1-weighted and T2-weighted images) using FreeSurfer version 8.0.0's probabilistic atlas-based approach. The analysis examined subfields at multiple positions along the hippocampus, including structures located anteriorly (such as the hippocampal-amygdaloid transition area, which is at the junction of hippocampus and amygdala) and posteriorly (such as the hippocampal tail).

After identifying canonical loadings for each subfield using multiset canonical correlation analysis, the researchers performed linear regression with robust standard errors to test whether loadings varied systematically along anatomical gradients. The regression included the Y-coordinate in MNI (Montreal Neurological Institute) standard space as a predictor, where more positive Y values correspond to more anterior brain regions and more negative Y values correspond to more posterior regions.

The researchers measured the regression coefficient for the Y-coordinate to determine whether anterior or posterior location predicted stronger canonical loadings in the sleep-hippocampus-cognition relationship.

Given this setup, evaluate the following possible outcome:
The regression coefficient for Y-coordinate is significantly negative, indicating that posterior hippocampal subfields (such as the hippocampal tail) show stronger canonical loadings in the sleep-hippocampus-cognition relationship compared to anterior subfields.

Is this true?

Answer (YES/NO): NO